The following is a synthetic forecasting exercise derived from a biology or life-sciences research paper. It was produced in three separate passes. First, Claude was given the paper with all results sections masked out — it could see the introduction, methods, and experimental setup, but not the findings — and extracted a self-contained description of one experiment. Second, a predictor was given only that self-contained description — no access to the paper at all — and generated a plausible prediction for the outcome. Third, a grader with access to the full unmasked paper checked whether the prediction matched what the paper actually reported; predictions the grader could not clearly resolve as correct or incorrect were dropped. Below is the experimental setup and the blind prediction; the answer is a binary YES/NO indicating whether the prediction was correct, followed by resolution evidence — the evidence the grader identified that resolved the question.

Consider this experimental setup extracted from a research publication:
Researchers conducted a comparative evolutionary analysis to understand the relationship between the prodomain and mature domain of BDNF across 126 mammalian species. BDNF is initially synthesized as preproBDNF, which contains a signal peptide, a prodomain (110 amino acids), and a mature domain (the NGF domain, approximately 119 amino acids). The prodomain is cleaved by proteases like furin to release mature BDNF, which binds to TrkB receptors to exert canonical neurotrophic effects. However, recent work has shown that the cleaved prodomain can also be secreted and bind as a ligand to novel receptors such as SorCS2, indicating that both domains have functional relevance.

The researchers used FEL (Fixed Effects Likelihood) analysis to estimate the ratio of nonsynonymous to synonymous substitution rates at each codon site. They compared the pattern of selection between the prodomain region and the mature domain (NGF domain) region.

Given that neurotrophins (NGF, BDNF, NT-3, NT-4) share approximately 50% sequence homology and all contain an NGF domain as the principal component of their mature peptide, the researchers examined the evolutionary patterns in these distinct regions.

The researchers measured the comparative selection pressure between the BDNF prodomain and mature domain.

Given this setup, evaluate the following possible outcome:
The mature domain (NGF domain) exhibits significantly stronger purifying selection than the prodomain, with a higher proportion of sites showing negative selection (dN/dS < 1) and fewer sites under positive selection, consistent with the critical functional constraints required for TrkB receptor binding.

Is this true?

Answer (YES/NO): YES